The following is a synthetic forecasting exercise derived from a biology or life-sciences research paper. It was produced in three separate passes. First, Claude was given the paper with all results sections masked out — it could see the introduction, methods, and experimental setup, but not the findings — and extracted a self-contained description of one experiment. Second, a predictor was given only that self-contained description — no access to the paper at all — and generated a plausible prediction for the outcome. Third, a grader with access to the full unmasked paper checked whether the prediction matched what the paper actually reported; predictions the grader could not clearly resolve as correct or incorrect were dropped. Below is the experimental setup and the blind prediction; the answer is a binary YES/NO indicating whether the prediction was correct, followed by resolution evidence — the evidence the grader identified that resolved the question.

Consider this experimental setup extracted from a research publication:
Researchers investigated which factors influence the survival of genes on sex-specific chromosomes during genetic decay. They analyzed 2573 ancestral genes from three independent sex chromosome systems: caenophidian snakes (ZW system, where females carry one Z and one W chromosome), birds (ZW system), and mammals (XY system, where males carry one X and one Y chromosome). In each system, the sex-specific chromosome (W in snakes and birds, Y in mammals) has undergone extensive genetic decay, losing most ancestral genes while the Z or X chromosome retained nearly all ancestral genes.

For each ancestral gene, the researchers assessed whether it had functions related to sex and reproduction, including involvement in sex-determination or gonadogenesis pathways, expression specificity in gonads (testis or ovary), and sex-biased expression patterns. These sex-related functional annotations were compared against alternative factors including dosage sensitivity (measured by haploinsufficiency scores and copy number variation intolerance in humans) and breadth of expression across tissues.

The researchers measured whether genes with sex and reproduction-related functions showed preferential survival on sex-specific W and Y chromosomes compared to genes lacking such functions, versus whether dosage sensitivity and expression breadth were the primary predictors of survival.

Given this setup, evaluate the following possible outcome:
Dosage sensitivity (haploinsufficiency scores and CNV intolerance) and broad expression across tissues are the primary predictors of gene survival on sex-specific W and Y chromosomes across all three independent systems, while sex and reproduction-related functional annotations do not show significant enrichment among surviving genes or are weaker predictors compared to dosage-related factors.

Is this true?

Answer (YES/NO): YES